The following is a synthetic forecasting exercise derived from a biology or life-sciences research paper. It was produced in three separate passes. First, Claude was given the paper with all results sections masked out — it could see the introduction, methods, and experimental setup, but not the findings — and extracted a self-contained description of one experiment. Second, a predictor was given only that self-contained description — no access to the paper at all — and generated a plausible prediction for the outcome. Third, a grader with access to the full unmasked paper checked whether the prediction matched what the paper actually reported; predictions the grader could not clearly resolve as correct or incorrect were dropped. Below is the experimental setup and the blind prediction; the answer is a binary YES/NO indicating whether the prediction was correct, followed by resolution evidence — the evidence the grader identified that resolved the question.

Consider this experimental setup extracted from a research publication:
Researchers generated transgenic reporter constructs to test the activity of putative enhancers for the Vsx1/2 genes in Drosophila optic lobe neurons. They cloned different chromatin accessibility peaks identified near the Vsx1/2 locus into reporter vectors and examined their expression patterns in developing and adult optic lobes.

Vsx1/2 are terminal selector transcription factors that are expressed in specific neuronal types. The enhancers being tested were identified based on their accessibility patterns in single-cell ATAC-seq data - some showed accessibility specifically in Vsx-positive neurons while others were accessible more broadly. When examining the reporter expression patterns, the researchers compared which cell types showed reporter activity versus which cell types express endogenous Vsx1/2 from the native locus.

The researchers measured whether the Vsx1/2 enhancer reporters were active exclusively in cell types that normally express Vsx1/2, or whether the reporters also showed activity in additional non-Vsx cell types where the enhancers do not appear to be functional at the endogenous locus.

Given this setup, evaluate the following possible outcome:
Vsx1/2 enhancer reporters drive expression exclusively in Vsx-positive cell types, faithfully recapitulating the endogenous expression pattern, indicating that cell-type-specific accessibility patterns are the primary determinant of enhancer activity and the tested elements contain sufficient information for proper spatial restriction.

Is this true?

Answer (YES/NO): NO